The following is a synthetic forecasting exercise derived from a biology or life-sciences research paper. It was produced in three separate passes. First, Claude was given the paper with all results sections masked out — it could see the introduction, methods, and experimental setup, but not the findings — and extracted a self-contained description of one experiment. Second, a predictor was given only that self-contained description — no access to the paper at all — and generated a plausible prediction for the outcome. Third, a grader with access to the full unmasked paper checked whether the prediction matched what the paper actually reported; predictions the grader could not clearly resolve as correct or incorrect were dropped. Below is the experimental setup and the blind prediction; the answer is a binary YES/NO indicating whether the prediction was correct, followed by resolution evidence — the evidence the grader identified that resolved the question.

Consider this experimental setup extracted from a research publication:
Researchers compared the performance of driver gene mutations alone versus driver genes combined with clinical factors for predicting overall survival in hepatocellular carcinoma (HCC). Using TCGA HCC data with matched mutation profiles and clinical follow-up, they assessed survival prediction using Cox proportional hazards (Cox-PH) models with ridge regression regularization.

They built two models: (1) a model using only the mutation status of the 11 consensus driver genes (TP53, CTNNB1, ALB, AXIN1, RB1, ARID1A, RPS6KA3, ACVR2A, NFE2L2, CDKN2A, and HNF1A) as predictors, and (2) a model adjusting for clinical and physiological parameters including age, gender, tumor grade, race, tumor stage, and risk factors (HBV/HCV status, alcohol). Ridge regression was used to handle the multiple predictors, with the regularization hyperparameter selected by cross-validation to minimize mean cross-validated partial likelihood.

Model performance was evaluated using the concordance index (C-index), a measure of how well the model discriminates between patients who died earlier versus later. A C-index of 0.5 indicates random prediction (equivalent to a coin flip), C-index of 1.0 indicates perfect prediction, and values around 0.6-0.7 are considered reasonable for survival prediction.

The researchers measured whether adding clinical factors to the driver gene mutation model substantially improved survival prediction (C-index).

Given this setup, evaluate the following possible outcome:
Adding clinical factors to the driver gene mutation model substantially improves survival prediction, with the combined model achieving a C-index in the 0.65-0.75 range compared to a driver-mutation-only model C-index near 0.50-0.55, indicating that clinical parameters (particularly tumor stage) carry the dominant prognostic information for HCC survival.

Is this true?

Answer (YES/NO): NO